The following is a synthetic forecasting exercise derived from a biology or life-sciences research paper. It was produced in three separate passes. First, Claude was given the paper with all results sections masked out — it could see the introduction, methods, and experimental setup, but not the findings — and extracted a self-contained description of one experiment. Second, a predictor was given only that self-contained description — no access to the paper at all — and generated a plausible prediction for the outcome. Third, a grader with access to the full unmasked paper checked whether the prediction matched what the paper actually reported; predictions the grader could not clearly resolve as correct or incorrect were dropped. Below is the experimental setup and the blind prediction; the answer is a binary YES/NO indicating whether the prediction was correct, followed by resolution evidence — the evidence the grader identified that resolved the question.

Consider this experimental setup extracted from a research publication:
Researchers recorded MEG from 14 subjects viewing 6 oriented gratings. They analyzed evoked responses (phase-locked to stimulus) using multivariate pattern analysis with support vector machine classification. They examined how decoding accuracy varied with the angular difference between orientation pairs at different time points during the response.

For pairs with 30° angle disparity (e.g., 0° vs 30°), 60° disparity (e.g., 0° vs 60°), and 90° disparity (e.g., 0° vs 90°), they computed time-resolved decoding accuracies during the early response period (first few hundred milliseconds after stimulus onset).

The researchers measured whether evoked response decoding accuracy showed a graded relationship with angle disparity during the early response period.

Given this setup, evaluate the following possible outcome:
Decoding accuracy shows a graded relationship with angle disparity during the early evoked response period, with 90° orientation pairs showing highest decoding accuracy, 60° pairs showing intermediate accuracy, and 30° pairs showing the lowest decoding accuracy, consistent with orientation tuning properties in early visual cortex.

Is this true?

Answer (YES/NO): NO